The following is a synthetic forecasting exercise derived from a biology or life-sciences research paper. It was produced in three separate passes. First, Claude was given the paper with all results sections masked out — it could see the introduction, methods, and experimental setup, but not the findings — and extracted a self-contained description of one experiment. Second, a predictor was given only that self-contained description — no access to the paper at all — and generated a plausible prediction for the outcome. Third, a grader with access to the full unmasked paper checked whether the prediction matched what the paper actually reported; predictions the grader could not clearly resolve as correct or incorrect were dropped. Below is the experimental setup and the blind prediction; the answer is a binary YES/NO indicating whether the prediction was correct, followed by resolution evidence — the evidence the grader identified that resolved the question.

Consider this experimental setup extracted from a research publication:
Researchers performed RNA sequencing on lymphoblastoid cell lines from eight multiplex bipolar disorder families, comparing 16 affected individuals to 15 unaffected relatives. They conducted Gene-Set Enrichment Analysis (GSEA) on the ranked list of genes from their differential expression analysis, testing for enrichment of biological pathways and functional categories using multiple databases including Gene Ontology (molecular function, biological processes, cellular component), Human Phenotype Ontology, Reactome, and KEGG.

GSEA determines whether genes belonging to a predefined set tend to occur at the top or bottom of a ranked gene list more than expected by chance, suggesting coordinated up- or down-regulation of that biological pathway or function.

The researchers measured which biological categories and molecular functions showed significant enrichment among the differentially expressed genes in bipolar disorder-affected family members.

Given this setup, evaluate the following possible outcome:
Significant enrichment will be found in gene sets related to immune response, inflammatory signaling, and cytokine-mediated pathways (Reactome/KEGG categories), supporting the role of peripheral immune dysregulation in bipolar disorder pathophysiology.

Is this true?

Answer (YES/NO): NO